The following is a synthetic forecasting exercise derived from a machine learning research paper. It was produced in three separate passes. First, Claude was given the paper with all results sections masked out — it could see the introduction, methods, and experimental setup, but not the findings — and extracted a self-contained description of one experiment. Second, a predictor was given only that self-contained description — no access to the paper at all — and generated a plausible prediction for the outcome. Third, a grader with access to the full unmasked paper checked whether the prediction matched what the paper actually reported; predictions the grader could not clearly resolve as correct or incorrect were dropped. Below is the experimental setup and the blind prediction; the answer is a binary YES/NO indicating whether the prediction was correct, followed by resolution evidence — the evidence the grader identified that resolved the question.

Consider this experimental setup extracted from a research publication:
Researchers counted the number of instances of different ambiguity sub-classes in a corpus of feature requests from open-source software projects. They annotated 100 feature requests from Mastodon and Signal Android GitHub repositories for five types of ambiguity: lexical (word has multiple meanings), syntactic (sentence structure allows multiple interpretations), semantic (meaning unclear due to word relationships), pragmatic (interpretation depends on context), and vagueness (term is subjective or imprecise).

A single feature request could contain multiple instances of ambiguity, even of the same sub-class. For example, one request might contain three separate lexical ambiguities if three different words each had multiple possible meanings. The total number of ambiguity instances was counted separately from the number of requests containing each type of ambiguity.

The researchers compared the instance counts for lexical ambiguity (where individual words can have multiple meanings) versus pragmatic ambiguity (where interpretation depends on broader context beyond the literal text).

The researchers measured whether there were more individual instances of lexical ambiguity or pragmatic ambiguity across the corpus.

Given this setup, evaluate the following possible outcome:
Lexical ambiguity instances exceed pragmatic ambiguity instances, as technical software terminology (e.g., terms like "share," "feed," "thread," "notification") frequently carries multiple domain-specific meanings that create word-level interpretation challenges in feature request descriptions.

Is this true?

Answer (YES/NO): YES